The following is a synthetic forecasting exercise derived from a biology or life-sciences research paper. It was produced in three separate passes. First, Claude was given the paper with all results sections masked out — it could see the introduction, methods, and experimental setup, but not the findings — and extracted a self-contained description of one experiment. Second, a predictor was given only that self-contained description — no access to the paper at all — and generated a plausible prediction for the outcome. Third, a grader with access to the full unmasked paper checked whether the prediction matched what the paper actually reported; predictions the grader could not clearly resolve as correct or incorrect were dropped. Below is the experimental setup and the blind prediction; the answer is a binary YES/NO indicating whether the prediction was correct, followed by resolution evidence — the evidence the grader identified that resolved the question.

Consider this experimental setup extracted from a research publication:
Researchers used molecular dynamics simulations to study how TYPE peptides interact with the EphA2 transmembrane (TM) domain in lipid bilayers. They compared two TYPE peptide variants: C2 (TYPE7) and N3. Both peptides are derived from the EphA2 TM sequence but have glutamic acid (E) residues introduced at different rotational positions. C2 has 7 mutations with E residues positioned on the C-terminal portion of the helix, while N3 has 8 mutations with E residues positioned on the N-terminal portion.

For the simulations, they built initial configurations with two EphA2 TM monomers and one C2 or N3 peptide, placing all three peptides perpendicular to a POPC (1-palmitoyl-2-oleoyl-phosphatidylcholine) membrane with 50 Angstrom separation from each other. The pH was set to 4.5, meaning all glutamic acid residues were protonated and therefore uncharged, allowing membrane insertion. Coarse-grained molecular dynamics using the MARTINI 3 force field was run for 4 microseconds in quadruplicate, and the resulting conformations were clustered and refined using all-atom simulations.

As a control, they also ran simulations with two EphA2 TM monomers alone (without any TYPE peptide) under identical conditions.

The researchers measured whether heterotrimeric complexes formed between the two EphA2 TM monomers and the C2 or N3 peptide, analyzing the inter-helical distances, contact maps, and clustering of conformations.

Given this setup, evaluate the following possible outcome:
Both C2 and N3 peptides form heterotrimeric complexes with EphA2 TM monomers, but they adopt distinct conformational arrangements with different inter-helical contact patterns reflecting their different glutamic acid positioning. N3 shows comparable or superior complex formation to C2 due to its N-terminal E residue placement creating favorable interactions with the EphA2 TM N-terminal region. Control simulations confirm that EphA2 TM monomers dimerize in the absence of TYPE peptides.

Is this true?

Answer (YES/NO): NO